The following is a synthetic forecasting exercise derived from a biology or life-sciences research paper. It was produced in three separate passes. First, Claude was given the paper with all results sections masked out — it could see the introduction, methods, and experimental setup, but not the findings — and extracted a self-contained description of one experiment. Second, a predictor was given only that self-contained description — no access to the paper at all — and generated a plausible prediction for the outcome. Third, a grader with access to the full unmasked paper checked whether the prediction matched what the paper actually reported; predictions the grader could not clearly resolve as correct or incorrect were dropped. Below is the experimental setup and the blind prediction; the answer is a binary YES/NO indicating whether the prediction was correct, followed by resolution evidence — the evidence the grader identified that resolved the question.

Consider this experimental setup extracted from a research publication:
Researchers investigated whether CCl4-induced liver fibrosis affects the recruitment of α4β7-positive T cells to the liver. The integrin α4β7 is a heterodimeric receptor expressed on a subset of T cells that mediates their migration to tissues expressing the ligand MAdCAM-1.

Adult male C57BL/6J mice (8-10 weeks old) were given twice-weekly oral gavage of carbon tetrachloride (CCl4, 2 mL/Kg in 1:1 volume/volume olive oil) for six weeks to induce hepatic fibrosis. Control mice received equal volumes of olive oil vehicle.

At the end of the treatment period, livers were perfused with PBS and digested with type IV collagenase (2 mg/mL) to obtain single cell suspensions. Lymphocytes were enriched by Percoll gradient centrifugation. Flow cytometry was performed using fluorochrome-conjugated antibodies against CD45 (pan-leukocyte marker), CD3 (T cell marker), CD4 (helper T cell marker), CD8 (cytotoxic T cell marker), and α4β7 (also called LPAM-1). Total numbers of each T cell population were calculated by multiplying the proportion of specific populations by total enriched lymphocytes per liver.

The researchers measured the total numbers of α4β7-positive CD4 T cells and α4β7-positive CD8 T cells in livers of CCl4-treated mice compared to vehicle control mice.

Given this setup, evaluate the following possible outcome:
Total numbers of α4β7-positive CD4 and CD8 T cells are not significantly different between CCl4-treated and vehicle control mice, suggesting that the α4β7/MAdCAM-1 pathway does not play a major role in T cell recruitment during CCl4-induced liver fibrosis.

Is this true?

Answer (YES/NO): NO